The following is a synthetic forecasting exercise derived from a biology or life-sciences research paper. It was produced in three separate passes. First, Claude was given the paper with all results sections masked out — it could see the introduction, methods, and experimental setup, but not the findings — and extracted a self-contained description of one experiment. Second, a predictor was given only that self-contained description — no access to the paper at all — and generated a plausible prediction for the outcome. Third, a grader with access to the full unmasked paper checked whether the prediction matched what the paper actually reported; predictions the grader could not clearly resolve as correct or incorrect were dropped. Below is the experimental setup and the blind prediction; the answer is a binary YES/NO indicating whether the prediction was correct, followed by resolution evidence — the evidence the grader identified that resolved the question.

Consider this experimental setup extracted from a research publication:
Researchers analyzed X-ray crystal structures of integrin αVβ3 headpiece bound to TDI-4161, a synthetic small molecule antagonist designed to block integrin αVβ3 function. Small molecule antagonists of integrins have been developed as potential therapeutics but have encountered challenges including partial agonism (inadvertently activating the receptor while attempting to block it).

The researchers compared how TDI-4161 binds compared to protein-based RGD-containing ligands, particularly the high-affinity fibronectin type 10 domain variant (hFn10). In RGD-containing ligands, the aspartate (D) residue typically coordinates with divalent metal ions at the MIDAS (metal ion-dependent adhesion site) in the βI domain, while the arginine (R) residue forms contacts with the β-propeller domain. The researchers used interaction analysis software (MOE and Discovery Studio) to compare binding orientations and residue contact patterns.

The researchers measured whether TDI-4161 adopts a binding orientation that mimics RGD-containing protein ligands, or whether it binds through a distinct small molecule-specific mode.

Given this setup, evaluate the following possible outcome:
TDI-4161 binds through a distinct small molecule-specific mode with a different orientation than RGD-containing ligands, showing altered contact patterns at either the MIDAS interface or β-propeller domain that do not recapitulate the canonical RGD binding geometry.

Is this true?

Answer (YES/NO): NO